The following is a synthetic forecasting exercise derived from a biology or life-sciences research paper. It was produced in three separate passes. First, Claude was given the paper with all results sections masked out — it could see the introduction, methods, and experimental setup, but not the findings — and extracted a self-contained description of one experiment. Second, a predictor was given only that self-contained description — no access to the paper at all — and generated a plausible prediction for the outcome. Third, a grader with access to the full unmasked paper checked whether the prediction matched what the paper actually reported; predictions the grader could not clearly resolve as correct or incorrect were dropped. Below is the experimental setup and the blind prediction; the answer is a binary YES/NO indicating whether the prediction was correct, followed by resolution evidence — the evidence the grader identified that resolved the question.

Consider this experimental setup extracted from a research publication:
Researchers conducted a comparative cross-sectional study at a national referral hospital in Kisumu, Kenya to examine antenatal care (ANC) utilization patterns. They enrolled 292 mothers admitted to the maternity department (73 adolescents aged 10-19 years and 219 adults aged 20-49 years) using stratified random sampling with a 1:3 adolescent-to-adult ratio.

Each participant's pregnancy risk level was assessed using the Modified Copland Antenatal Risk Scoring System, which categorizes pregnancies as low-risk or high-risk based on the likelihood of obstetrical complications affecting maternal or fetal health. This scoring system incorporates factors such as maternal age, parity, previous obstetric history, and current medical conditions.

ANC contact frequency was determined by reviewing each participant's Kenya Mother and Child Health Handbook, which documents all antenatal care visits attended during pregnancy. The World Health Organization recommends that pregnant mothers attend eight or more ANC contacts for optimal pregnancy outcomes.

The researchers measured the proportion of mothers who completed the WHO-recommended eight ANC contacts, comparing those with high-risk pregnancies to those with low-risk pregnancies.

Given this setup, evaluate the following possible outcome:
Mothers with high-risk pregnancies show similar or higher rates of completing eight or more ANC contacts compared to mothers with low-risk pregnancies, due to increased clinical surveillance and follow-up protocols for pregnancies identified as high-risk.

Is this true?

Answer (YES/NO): NO